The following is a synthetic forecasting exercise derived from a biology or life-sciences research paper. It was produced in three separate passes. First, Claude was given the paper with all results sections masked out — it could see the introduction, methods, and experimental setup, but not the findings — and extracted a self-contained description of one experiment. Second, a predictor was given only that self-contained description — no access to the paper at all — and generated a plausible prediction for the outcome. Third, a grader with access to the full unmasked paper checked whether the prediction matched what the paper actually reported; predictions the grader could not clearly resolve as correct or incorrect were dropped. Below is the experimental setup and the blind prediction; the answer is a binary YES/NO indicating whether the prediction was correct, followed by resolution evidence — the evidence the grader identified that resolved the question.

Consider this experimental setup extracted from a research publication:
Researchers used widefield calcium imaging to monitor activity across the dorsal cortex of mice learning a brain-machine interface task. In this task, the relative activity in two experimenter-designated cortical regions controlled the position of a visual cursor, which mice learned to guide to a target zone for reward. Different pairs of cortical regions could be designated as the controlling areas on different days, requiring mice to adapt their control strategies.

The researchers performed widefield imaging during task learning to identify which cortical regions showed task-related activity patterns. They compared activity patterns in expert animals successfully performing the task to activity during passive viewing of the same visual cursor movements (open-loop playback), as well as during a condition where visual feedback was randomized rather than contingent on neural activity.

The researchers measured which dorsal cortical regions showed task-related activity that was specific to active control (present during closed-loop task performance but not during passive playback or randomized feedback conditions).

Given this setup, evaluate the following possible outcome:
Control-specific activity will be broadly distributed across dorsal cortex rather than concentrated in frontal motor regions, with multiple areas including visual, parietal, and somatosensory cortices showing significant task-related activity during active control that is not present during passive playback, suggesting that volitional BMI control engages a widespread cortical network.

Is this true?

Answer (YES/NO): NO